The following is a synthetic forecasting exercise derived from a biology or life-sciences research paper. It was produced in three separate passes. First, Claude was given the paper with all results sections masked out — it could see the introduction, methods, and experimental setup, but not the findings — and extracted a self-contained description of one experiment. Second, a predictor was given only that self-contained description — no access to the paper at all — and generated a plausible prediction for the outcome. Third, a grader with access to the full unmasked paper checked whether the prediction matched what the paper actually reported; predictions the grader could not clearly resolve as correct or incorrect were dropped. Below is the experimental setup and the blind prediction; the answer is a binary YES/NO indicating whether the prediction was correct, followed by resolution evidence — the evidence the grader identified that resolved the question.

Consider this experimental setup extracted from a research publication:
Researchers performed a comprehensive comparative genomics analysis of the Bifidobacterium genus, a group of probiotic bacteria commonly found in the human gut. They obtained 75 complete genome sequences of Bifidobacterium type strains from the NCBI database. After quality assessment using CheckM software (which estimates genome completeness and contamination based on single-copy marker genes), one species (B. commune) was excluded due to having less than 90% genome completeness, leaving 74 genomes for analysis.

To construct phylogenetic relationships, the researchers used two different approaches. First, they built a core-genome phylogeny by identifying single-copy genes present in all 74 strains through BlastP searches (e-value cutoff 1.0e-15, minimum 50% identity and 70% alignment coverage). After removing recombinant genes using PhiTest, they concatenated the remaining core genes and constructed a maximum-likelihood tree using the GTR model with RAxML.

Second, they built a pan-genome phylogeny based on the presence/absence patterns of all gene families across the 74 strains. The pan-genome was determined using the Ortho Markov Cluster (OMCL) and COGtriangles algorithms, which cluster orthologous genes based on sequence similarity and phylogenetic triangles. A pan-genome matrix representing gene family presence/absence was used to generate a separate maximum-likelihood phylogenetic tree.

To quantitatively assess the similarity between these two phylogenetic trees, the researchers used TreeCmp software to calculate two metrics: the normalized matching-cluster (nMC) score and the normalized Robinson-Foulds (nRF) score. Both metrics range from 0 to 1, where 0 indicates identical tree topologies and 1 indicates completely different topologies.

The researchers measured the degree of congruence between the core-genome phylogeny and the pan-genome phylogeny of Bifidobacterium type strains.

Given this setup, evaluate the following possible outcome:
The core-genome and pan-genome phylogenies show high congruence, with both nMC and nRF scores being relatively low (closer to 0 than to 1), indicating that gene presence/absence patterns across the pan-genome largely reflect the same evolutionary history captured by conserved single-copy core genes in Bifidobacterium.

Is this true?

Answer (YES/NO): NO